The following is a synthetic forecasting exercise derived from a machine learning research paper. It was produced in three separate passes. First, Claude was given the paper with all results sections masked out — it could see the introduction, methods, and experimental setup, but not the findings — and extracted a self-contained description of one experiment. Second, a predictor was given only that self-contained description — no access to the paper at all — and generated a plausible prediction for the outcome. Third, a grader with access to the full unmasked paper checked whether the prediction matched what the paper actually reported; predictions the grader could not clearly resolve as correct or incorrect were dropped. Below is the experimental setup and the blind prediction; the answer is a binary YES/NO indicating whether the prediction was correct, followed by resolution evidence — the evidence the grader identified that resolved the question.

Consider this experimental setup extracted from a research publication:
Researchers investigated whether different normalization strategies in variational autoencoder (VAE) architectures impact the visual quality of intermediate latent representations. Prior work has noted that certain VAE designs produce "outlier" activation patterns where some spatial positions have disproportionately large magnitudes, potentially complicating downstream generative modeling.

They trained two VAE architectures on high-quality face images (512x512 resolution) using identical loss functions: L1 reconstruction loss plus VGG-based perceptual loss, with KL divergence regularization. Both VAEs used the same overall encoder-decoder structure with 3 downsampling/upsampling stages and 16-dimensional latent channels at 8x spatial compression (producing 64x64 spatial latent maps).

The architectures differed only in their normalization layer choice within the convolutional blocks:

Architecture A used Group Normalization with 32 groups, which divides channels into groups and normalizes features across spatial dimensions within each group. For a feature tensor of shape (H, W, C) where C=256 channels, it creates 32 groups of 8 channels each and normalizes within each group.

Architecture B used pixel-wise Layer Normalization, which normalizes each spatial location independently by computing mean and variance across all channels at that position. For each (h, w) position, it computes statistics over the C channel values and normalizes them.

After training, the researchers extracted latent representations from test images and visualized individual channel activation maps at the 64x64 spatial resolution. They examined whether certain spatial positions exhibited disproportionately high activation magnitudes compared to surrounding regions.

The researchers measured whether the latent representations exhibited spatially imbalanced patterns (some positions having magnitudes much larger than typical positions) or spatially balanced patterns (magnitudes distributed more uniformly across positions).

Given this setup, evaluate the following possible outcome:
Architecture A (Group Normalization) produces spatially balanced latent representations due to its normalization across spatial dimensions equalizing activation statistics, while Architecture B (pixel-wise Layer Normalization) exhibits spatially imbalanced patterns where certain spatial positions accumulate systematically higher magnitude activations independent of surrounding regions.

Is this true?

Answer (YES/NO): NO